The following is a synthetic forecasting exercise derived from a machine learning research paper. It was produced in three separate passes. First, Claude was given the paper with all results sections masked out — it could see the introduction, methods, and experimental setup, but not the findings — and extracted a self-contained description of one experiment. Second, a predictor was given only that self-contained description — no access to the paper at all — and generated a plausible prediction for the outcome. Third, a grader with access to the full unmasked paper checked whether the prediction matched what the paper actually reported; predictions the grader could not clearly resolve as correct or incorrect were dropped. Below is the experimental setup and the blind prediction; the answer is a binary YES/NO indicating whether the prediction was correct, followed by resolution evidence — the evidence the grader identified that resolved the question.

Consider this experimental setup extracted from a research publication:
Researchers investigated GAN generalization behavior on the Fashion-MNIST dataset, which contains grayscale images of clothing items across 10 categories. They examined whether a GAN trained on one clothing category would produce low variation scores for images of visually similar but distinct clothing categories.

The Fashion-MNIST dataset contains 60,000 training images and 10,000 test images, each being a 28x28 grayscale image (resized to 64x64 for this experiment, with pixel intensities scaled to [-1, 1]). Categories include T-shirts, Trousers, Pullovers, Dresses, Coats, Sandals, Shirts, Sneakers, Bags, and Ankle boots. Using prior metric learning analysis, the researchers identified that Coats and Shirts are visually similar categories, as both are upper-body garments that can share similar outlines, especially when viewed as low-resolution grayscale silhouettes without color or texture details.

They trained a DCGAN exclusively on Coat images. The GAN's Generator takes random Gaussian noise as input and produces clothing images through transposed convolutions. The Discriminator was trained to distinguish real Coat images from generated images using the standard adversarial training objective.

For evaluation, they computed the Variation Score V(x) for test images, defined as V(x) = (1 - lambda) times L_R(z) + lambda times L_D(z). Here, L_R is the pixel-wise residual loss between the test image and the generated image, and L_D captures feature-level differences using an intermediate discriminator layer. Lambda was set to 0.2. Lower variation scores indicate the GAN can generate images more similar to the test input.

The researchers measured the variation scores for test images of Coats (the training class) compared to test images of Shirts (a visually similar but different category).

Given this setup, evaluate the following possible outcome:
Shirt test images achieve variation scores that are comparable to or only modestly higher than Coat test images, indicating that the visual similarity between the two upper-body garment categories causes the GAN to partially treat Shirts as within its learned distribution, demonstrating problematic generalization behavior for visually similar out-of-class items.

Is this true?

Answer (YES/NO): YES